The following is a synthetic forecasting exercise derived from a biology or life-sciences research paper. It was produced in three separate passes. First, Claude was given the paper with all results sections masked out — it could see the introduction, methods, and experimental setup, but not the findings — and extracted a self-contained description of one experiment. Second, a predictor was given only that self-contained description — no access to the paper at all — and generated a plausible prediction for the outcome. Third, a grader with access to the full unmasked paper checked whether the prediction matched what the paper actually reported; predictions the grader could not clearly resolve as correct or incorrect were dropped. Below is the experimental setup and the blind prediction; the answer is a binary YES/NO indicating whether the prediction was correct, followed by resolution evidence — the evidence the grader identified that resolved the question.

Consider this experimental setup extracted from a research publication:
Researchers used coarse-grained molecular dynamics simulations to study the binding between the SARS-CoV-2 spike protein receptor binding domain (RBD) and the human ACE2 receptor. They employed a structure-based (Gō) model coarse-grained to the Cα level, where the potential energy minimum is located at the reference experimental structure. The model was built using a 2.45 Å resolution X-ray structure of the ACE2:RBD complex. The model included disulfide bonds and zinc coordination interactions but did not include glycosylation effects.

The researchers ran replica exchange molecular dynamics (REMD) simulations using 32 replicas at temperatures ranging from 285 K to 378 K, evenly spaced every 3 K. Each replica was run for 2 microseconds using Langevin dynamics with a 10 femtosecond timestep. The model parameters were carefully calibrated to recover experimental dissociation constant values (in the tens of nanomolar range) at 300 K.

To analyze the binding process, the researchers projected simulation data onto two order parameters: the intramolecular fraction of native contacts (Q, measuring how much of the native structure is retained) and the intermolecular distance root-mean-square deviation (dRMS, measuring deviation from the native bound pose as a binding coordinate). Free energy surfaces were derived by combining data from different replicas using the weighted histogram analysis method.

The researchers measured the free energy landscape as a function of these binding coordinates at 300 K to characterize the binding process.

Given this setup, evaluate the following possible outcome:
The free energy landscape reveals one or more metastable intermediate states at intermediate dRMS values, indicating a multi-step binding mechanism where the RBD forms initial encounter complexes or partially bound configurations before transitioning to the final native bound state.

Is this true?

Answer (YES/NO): NO